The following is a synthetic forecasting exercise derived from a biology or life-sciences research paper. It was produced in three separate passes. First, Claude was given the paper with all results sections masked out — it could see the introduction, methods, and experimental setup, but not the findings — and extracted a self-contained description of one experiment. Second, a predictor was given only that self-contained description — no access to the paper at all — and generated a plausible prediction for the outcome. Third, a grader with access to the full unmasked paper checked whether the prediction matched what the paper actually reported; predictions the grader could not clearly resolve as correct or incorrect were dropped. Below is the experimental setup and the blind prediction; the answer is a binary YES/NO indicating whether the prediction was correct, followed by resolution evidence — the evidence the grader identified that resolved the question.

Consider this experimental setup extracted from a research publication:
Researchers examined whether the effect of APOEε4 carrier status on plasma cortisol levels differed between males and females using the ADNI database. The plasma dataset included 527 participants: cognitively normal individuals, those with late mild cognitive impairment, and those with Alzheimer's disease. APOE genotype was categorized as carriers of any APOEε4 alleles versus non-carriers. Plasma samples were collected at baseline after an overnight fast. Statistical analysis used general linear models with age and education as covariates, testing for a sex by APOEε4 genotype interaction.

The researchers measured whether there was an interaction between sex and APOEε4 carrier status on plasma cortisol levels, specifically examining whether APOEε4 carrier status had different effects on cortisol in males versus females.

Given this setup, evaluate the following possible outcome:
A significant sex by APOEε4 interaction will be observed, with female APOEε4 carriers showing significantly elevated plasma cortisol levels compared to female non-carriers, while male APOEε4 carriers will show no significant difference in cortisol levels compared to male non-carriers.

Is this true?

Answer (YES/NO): NO